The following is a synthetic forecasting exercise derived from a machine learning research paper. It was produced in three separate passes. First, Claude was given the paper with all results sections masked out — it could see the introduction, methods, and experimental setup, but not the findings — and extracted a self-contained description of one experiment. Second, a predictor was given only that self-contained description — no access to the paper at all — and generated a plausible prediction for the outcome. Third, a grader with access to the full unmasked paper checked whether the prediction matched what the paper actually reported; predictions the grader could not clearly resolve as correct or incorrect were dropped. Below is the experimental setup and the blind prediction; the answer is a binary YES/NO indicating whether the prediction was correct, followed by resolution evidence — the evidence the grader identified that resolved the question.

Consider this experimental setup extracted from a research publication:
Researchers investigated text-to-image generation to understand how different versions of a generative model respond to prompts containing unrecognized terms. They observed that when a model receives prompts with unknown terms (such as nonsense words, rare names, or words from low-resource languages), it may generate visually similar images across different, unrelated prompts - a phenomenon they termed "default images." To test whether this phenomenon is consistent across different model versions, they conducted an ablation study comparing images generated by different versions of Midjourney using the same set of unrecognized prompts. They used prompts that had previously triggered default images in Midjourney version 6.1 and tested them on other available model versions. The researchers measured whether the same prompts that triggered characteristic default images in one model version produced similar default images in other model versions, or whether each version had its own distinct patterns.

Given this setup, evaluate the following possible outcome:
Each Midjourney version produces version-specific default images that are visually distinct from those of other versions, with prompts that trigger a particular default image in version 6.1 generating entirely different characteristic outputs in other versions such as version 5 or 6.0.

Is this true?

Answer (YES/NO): NO